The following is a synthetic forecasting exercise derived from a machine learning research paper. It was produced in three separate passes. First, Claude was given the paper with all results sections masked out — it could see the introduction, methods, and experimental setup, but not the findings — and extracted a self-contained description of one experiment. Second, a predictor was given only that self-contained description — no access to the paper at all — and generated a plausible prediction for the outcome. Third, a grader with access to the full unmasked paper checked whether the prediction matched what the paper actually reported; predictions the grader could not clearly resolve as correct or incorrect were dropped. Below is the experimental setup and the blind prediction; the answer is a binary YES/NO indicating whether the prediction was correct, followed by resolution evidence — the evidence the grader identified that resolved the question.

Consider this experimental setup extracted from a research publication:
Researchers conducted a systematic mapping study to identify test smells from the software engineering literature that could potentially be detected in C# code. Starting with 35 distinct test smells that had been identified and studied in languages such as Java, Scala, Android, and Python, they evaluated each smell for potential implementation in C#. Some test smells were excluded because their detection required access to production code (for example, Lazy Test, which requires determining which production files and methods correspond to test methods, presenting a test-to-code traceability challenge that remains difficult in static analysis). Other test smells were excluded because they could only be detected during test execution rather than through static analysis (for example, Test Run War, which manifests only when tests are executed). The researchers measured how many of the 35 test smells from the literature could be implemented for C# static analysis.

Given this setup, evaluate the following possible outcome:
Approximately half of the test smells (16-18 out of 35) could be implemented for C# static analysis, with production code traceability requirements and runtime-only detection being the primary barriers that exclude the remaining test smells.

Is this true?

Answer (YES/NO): YES